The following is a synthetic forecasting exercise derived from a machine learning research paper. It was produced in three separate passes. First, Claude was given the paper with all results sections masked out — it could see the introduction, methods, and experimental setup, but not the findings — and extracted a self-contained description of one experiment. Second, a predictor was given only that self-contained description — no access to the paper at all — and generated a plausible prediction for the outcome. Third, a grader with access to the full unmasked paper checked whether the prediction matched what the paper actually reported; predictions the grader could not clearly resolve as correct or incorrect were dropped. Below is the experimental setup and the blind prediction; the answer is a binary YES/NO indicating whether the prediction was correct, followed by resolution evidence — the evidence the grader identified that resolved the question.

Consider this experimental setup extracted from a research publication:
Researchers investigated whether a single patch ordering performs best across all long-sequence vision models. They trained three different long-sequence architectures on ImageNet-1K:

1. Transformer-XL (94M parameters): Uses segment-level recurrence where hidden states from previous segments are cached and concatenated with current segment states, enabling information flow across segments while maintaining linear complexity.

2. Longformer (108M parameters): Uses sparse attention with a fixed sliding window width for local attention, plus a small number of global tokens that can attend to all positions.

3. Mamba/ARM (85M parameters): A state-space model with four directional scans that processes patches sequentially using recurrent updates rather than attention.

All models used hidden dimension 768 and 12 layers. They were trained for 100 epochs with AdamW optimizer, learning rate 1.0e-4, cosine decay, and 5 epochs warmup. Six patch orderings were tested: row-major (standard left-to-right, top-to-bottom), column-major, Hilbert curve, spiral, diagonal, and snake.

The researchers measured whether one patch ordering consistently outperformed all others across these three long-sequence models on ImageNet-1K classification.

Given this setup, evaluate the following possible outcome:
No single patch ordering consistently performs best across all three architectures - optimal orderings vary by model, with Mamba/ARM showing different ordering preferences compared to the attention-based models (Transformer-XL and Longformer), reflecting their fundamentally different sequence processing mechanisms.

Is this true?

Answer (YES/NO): YES